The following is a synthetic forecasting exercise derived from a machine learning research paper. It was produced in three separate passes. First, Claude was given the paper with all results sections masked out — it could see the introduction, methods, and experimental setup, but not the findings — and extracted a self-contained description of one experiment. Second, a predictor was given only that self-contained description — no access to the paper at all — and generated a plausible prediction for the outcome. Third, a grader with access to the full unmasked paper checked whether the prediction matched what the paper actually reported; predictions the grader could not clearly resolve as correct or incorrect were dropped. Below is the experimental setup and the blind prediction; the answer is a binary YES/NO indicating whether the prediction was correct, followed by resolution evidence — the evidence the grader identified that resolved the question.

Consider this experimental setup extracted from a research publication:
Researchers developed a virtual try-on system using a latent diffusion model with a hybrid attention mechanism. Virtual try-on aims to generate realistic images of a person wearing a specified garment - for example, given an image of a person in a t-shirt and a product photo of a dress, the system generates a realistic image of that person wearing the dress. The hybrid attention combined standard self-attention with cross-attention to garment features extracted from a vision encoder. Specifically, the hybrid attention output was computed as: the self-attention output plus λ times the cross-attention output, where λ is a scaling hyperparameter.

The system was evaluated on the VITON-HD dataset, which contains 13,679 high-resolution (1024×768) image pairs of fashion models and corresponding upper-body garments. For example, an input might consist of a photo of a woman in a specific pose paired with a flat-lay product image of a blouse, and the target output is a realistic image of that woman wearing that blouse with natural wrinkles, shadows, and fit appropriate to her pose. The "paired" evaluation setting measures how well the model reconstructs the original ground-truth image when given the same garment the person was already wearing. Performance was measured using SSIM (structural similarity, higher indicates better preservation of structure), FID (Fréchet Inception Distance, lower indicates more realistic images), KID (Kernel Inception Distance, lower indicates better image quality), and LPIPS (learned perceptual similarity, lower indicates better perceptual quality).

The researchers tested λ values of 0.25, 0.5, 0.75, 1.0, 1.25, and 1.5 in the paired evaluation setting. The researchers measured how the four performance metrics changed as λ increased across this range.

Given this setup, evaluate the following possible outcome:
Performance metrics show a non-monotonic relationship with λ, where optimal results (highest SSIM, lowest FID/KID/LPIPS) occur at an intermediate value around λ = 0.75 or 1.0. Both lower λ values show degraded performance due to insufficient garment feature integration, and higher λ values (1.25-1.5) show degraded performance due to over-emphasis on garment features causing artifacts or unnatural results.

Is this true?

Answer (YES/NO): YES